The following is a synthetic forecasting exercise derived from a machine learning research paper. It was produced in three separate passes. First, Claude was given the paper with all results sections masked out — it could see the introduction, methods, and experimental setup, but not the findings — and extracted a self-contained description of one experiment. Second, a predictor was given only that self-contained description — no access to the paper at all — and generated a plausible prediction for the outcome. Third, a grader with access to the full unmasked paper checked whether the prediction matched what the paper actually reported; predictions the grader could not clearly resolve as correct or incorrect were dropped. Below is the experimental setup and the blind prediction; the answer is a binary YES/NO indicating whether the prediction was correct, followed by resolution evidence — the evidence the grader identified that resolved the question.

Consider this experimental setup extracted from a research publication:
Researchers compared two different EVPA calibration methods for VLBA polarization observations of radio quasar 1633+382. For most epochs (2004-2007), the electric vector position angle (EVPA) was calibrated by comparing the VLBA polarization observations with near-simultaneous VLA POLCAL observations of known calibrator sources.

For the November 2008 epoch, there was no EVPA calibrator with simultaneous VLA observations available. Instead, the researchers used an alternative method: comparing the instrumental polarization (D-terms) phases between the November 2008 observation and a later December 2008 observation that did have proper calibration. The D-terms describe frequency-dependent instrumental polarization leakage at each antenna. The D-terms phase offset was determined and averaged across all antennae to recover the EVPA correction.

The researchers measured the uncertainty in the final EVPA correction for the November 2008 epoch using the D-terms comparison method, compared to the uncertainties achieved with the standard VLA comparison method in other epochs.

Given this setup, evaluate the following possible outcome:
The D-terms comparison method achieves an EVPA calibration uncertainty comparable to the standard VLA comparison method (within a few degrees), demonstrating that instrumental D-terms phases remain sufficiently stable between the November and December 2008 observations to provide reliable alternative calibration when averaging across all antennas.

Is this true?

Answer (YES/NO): NO